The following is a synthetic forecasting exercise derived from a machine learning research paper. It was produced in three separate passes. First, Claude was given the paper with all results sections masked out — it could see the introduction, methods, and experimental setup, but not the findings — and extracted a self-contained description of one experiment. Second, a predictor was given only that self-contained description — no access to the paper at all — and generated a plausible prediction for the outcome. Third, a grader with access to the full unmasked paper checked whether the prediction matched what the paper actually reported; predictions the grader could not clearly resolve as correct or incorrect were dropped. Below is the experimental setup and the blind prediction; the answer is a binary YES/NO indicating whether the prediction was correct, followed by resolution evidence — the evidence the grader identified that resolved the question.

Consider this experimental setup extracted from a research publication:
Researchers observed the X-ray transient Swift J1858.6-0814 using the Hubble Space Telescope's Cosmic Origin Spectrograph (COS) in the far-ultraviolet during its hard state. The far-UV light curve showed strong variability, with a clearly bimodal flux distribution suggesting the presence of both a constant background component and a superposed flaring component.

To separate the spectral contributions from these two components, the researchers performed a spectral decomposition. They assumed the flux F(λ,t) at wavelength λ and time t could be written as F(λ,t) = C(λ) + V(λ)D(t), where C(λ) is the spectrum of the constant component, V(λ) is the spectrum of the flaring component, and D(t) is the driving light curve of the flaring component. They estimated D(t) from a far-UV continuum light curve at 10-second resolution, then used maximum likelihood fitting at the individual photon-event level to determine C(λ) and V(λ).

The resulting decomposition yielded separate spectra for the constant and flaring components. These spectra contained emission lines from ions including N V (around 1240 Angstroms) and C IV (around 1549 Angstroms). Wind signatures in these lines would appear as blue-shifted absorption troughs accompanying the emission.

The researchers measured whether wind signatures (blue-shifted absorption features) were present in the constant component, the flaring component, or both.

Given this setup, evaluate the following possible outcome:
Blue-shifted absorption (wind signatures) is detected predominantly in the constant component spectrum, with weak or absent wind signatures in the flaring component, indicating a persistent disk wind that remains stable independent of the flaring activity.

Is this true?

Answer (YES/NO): YES